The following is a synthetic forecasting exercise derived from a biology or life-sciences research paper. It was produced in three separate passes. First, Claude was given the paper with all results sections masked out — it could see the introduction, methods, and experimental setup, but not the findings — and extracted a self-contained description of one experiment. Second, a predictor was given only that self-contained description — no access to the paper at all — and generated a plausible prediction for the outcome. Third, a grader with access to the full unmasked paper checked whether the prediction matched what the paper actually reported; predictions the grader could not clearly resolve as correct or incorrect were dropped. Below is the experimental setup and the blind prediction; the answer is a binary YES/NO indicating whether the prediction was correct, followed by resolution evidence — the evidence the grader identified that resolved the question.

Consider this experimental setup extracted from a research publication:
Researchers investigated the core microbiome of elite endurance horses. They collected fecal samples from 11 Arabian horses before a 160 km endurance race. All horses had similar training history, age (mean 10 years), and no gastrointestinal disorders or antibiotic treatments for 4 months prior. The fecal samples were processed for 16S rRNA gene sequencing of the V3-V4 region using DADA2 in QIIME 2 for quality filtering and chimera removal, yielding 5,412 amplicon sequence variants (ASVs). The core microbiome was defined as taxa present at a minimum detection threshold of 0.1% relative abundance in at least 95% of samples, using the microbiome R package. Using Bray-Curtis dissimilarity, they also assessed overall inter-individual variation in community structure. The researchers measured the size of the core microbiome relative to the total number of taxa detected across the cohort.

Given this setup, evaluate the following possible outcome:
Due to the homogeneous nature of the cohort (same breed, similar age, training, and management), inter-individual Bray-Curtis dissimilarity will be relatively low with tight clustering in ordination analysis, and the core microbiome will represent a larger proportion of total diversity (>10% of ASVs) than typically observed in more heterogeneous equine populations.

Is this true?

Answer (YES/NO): NO